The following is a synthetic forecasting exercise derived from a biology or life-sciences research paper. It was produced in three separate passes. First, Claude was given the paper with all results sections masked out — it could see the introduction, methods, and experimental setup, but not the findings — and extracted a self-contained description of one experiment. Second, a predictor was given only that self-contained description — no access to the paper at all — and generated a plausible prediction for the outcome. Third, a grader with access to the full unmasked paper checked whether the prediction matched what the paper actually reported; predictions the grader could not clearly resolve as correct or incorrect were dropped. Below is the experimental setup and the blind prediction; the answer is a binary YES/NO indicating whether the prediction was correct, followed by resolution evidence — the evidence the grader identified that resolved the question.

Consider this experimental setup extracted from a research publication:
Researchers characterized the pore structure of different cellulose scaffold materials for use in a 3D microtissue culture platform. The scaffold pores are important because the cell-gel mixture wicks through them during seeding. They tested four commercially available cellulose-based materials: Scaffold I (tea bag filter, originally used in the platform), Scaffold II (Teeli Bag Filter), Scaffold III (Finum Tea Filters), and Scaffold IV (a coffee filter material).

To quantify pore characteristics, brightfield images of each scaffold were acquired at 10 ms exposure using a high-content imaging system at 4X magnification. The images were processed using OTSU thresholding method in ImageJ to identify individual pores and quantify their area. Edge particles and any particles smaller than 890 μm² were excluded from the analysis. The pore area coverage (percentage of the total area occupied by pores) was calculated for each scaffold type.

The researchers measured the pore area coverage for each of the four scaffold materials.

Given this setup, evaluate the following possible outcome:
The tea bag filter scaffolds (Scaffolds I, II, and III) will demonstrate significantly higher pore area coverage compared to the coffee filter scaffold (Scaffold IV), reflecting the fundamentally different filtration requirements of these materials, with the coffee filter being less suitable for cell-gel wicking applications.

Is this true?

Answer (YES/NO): YES